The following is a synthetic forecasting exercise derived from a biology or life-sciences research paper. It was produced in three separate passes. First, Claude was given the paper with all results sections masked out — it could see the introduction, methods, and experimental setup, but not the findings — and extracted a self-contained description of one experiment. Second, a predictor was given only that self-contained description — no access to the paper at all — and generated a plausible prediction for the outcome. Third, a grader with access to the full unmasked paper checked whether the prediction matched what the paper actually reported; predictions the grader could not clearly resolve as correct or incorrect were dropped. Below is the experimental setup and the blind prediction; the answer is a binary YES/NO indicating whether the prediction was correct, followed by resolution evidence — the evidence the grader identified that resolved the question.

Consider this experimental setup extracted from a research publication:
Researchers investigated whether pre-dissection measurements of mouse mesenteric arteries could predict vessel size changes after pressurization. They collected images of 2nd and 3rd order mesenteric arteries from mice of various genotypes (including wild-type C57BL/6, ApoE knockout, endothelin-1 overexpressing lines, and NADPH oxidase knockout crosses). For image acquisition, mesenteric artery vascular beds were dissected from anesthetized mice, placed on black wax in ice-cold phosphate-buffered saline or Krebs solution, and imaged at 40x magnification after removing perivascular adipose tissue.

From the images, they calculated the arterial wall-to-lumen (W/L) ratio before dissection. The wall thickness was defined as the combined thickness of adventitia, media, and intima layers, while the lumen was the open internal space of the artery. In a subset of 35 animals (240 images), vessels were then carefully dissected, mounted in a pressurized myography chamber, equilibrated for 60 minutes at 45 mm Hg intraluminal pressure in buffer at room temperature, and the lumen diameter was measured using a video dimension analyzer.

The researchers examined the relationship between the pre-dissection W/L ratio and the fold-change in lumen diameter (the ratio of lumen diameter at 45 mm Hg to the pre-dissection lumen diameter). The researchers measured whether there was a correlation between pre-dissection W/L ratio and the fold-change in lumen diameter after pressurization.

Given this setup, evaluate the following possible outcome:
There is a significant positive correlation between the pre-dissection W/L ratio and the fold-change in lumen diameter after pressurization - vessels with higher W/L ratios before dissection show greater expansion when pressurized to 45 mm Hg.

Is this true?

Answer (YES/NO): YES